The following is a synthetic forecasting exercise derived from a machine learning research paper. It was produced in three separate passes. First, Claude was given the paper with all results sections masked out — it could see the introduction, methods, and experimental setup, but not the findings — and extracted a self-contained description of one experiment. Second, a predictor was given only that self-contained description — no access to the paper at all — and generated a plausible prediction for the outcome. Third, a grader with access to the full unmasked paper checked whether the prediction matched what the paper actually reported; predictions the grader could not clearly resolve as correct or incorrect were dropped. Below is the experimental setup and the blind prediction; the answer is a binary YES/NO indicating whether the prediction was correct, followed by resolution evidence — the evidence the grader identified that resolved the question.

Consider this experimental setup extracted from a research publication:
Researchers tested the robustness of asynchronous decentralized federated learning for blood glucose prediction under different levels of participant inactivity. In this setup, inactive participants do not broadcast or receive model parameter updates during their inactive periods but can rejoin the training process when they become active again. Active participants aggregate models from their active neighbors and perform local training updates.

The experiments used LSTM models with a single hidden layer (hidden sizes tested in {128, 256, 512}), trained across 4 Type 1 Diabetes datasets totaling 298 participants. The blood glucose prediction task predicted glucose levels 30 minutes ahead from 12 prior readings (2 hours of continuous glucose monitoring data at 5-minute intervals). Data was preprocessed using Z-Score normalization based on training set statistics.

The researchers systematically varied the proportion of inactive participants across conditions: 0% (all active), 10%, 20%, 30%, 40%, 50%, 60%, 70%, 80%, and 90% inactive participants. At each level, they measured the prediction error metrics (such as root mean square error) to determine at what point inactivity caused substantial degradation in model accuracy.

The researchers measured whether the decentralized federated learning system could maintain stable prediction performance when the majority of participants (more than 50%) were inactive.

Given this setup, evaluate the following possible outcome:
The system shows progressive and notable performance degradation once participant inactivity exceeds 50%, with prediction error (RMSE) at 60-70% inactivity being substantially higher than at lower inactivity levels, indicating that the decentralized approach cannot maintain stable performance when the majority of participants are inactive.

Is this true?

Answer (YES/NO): NO